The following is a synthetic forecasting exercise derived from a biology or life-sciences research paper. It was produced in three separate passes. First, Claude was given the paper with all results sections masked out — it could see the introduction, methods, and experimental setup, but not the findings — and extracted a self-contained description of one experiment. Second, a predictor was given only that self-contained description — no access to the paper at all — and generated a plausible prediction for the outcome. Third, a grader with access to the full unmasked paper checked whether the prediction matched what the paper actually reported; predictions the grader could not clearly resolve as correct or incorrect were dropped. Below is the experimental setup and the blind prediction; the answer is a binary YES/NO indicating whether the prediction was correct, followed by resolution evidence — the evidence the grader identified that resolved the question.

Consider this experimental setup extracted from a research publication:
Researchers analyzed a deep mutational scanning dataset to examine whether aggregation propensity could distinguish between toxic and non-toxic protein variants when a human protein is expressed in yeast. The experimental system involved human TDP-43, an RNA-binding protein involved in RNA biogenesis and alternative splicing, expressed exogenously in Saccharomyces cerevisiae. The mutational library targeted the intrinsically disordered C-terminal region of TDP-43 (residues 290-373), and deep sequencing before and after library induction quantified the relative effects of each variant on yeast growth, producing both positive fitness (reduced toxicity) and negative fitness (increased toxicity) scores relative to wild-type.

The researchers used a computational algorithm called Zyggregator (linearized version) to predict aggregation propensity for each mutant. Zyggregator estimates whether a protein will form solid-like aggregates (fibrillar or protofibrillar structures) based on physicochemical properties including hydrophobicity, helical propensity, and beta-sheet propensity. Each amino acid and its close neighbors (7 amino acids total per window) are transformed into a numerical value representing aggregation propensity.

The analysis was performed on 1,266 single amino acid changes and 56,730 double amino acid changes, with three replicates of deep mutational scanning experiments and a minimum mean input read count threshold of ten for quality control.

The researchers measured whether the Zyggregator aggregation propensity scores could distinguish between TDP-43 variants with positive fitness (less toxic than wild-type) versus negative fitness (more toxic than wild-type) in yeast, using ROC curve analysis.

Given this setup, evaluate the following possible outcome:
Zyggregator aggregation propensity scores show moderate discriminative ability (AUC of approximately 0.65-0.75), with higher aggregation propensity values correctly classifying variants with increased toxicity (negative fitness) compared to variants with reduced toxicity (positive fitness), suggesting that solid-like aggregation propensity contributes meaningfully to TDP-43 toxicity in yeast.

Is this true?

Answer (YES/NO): NO